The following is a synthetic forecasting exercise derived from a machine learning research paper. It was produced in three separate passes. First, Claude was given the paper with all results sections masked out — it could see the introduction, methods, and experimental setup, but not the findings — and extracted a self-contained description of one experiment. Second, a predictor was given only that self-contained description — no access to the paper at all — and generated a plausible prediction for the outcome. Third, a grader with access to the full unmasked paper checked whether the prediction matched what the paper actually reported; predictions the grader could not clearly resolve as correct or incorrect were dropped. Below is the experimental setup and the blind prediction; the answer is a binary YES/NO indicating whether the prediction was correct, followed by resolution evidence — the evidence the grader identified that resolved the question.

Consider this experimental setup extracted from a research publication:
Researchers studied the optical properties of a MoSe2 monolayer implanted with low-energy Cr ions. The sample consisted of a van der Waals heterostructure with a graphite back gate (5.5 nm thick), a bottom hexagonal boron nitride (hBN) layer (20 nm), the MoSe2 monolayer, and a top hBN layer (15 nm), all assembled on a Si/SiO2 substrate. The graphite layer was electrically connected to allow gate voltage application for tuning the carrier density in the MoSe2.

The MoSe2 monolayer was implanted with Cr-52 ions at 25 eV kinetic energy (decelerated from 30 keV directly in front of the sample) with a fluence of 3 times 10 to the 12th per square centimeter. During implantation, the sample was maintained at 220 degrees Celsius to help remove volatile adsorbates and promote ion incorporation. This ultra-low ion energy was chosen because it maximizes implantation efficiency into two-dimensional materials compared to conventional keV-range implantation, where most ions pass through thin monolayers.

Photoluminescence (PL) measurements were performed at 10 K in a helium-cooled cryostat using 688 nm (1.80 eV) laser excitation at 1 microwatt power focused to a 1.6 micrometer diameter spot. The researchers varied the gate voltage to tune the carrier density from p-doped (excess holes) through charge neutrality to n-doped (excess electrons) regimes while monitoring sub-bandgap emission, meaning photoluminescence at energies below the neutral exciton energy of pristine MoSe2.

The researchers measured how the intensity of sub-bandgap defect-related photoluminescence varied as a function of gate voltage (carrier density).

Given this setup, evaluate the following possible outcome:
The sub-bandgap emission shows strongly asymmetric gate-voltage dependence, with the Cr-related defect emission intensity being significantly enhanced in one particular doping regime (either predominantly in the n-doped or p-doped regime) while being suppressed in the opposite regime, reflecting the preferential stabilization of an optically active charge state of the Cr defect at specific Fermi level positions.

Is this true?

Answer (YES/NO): NO